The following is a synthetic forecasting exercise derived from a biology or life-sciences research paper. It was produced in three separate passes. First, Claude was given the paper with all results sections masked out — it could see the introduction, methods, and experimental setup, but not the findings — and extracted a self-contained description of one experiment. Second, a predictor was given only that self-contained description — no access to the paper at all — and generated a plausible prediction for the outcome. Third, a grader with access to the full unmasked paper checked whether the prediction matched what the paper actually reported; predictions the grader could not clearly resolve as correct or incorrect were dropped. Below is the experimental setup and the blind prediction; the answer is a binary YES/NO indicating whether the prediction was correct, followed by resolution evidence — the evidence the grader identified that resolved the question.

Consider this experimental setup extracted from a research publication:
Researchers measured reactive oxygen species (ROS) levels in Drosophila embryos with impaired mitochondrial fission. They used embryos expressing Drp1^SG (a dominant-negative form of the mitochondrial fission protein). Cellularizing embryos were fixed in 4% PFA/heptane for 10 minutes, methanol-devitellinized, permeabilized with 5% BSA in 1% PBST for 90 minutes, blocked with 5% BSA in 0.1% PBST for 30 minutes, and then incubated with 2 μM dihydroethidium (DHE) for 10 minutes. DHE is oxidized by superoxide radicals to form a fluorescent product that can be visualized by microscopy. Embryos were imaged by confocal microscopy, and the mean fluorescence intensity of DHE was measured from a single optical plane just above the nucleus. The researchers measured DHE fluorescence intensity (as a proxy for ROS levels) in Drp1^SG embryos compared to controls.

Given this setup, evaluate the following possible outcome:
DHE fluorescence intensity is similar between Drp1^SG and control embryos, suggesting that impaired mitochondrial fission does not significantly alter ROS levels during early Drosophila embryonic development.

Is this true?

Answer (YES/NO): NO